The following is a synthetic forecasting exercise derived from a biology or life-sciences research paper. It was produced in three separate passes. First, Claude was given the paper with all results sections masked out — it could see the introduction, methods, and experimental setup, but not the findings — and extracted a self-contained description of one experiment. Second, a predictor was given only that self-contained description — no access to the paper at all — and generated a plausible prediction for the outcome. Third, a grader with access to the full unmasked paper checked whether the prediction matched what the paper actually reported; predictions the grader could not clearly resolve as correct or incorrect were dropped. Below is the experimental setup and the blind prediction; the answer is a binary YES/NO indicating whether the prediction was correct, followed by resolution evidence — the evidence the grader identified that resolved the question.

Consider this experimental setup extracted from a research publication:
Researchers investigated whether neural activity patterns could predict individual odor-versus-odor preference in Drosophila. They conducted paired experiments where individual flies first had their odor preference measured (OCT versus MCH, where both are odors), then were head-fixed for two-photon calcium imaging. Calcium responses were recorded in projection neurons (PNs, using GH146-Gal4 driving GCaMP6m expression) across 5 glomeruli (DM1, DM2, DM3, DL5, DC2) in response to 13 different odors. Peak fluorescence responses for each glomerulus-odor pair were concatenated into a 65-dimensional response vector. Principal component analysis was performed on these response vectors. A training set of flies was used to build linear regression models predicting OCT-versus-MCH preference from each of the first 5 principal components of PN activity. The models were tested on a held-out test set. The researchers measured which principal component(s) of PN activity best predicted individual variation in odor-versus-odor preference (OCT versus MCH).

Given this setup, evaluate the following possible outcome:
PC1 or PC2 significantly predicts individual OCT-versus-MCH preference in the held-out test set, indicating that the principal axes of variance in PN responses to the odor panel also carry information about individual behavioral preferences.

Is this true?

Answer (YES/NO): YES